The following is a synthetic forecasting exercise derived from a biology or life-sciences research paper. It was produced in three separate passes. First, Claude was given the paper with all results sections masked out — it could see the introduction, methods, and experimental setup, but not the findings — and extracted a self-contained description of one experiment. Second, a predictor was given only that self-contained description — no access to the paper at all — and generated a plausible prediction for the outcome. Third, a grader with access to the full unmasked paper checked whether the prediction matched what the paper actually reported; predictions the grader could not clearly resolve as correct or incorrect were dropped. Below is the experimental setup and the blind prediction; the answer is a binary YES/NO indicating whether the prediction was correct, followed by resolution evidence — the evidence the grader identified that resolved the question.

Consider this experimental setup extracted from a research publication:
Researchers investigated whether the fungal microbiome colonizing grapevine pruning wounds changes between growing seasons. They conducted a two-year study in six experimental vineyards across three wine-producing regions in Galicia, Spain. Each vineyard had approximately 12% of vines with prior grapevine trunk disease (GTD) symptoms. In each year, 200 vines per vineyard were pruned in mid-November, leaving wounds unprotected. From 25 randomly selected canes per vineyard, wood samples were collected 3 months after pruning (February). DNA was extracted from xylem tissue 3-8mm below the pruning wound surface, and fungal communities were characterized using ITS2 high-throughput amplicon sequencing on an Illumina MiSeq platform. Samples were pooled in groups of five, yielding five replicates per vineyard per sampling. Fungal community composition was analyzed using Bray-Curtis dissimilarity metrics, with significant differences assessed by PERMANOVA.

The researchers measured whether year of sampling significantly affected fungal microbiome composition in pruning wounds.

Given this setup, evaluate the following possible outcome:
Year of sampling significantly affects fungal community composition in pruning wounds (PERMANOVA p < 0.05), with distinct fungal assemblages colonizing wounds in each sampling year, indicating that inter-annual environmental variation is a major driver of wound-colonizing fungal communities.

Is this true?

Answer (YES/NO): NO